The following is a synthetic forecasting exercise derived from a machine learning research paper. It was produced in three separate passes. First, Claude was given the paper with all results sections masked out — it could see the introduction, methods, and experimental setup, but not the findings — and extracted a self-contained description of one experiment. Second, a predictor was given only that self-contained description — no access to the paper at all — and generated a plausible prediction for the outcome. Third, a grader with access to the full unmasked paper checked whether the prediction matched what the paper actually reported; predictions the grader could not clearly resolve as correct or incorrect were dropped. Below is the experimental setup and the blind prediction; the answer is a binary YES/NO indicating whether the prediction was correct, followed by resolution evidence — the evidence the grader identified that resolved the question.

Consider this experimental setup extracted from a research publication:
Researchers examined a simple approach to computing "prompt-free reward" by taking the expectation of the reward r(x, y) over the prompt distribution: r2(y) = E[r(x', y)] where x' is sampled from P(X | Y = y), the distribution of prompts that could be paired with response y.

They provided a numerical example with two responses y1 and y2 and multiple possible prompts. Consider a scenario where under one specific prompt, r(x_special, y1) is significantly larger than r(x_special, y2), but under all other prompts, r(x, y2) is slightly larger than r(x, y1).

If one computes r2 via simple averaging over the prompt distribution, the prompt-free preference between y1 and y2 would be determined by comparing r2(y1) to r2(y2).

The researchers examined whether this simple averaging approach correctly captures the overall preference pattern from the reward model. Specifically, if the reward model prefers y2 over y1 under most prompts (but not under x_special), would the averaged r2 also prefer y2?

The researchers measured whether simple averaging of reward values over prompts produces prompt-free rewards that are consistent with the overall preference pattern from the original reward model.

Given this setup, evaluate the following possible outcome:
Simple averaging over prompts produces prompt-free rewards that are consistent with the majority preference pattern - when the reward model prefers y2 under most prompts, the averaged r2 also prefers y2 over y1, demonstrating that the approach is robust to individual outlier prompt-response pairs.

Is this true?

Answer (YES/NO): NO